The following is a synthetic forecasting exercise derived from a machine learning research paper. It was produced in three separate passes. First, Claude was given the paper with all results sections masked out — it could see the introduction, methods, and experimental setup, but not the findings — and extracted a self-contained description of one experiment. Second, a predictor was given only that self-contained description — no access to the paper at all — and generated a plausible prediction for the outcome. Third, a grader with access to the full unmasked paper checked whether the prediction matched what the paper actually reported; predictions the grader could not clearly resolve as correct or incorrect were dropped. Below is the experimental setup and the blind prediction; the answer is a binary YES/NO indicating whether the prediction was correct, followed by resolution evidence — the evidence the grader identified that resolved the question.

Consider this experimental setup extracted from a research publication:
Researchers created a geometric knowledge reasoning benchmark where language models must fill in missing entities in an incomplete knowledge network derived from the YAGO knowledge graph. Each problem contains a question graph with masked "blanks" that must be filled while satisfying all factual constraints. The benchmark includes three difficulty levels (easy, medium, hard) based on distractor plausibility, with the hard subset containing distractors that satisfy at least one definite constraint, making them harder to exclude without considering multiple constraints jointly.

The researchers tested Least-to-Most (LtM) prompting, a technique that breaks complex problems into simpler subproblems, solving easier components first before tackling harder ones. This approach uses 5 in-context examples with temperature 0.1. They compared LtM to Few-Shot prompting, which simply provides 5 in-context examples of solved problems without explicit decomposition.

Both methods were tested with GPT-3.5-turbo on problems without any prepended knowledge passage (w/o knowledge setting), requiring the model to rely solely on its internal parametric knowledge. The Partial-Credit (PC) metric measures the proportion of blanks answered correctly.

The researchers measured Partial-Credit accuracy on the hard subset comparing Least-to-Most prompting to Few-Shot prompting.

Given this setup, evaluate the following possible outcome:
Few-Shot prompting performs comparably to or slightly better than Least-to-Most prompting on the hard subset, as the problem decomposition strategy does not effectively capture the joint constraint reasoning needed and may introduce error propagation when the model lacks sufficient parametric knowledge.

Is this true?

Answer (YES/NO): YES